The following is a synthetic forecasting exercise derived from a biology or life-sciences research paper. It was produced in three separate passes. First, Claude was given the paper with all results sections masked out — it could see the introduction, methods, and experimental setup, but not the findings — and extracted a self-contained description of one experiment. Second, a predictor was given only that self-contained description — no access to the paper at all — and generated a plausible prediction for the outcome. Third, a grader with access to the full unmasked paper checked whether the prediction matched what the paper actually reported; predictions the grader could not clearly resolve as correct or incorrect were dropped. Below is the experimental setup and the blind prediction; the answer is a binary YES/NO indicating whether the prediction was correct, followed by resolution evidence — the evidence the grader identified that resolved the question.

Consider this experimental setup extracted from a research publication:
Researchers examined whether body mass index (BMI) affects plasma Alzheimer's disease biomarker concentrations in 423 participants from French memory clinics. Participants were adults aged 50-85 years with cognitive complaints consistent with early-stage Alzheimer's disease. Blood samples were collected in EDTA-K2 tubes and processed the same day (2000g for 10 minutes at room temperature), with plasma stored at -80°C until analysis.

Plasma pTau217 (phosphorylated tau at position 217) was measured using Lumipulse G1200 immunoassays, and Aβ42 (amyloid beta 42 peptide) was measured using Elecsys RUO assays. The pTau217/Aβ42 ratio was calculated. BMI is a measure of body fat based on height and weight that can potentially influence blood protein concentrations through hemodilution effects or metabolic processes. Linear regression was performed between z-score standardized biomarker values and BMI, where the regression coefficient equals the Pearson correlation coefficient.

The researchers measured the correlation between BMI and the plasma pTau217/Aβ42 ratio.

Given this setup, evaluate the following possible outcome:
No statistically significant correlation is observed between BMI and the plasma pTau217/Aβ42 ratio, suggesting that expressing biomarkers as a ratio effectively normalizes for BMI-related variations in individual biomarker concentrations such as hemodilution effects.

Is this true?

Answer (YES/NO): YES